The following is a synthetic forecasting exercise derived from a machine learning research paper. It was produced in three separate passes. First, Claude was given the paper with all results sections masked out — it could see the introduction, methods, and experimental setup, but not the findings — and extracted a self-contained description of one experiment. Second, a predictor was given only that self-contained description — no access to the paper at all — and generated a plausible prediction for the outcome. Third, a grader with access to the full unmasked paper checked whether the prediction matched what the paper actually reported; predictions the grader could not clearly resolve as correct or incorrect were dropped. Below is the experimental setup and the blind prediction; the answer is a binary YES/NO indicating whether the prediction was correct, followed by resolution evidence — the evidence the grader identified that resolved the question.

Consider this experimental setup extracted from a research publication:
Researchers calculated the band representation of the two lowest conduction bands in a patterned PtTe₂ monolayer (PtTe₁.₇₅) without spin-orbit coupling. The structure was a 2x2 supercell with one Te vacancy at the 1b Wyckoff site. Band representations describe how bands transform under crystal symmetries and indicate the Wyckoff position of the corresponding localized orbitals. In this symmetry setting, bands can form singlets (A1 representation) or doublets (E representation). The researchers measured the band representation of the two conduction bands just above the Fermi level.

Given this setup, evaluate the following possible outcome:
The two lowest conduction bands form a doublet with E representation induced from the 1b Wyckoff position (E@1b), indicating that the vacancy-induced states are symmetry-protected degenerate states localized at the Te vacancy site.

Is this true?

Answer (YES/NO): YES